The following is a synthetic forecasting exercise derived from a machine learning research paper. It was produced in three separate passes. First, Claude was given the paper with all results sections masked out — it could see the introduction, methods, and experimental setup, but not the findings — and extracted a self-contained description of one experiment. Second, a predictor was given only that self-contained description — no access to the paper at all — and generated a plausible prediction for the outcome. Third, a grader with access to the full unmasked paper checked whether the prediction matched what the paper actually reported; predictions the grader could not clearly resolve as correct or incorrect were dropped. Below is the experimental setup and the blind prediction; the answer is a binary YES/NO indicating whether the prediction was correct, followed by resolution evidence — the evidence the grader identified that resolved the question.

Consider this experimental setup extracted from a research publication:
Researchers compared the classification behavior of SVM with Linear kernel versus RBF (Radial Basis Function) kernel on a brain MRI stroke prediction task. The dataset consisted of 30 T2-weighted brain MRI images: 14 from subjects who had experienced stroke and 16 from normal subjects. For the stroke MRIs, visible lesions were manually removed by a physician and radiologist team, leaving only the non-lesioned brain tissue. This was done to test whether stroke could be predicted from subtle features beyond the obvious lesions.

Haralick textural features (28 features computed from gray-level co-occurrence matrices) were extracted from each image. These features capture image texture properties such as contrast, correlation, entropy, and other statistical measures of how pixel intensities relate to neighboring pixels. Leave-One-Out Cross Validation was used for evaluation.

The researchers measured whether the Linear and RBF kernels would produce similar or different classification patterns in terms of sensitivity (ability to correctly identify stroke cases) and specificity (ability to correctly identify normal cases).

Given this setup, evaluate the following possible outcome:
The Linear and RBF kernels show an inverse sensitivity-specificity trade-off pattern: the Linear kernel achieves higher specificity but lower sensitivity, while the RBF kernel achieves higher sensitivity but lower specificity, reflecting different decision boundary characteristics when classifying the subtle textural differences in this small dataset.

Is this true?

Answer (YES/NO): NO